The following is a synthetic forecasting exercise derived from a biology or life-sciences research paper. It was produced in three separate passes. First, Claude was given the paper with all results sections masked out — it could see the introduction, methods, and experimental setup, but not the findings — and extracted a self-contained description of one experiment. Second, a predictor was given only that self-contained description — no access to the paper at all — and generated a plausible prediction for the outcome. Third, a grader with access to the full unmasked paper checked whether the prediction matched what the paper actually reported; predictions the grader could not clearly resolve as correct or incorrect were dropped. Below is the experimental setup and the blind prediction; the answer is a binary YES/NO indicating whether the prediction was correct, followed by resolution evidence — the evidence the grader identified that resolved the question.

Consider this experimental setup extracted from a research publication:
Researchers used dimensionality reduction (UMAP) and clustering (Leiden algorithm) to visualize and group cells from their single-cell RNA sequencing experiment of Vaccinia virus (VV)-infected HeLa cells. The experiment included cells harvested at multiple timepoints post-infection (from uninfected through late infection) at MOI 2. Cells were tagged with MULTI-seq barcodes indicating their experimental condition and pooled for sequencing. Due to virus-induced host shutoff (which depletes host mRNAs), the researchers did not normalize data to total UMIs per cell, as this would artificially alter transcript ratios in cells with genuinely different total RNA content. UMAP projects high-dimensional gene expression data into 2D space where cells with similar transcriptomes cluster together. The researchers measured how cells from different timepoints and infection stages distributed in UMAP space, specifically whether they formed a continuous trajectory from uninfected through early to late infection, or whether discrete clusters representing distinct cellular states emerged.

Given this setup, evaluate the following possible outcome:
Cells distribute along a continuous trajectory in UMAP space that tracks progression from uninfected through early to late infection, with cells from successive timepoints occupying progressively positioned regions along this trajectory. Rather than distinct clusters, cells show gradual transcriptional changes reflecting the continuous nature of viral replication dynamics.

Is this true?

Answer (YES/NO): YES